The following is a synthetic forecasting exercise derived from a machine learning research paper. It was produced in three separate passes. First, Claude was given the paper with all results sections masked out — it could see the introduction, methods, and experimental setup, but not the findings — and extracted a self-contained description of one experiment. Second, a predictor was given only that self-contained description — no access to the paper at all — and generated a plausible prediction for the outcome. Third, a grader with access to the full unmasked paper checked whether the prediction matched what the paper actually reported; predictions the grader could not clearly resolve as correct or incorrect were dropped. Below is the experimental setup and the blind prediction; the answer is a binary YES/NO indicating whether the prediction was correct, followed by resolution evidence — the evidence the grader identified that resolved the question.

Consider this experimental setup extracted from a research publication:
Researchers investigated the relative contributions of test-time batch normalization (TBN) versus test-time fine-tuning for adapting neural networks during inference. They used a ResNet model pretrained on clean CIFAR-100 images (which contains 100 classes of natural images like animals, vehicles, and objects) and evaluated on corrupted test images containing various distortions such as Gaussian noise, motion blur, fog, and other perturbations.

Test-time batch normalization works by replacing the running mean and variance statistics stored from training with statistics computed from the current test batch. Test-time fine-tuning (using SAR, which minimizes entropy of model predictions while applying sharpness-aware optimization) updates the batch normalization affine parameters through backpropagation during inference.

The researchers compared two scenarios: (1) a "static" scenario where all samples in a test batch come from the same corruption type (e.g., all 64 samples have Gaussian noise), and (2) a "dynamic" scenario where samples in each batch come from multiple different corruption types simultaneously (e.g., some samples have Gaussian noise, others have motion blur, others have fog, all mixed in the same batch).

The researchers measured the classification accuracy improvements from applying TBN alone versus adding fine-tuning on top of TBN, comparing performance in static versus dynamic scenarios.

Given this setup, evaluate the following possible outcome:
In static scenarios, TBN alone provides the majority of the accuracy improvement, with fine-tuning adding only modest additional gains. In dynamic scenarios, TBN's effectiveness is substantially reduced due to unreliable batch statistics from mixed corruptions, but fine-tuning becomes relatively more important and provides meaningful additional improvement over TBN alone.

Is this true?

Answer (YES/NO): NO